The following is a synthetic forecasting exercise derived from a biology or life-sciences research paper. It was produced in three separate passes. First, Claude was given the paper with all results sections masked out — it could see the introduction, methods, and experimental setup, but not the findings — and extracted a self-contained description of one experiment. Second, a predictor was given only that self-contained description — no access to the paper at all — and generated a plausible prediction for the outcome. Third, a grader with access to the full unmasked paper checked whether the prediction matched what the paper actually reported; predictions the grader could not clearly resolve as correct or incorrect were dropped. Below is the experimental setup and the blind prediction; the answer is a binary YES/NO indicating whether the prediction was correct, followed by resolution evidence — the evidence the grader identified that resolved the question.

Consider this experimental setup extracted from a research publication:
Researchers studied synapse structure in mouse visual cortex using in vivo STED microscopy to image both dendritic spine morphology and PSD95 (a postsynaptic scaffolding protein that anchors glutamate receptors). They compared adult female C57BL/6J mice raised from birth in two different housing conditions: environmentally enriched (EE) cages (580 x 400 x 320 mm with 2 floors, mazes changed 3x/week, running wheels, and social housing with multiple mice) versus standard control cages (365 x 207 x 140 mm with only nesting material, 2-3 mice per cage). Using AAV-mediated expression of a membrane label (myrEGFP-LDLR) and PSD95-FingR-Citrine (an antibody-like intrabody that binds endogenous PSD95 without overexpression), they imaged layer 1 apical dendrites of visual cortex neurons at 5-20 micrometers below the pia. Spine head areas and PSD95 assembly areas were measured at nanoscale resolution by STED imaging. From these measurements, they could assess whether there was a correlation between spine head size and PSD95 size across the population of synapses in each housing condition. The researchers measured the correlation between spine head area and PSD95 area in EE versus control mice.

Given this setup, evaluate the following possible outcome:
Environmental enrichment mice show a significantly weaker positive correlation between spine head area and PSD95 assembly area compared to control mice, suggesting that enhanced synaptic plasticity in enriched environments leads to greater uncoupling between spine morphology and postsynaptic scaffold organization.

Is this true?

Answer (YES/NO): NO